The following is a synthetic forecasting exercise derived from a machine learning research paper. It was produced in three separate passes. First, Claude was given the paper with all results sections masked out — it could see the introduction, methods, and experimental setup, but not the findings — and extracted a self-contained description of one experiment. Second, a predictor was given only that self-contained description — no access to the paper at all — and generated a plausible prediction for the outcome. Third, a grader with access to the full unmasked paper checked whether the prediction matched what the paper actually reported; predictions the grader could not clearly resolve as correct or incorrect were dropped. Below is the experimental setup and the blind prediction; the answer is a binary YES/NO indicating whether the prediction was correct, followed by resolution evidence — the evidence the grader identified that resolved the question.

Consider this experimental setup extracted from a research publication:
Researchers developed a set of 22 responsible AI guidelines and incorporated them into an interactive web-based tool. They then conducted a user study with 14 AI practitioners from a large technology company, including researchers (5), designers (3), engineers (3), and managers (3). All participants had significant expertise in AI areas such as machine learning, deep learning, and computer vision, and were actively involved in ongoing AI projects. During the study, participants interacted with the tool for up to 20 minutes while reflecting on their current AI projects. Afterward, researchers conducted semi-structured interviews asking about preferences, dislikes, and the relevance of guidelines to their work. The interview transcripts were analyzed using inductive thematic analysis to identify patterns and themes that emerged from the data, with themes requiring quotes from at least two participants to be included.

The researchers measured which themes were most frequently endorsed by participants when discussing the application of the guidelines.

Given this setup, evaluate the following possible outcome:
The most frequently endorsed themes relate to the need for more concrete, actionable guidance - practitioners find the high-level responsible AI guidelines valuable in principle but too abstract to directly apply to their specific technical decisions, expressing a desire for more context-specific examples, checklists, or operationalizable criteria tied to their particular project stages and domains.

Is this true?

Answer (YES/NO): NO